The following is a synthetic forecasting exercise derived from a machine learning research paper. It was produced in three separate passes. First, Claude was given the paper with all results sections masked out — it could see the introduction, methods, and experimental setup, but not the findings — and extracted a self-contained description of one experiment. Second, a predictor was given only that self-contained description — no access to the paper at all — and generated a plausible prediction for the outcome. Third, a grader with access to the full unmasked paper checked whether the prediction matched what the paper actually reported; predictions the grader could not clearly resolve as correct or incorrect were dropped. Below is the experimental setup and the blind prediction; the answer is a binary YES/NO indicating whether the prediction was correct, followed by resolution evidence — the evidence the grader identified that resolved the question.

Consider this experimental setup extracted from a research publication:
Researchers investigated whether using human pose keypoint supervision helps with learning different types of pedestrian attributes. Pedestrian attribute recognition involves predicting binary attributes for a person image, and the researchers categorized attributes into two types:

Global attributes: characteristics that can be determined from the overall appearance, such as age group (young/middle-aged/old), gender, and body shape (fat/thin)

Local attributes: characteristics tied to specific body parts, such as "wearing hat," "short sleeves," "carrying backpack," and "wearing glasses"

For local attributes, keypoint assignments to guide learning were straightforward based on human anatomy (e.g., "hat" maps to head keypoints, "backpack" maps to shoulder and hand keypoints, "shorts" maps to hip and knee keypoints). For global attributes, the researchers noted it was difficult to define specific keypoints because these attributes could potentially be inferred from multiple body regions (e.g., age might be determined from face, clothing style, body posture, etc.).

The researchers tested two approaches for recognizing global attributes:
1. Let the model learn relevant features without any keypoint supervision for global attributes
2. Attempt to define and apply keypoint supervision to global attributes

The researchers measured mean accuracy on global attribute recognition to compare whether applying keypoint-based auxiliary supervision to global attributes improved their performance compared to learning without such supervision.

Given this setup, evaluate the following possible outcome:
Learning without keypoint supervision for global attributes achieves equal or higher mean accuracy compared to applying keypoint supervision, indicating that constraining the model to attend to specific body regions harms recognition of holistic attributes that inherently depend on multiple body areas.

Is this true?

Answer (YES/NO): YES